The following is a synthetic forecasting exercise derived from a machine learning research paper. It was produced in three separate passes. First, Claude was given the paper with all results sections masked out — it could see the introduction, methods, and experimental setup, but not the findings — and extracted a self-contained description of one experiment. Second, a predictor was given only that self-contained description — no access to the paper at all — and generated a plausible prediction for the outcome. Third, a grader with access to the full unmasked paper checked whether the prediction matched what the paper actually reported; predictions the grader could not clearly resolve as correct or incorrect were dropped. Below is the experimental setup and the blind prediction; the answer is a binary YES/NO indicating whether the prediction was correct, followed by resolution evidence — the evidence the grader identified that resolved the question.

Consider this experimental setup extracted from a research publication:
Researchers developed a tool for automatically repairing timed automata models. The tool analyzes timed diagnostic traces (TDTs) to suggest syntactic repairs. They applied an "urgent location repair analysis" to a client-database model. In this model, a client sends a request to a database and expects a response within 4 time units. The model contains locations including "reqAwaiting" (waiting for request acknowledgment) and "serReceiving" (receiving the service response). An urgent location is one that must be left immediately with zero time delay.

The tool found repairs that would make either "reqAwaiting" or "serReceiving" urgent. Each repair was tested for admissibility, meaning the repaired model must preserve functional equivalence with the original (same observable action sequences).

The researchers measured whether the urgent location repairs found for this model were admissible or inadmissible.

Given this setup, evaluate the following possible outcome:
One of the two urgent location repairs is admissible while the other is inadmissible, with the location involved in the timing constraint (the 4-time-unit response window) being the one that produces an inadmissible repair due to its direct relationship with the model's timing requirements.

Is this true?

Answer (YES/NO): NO